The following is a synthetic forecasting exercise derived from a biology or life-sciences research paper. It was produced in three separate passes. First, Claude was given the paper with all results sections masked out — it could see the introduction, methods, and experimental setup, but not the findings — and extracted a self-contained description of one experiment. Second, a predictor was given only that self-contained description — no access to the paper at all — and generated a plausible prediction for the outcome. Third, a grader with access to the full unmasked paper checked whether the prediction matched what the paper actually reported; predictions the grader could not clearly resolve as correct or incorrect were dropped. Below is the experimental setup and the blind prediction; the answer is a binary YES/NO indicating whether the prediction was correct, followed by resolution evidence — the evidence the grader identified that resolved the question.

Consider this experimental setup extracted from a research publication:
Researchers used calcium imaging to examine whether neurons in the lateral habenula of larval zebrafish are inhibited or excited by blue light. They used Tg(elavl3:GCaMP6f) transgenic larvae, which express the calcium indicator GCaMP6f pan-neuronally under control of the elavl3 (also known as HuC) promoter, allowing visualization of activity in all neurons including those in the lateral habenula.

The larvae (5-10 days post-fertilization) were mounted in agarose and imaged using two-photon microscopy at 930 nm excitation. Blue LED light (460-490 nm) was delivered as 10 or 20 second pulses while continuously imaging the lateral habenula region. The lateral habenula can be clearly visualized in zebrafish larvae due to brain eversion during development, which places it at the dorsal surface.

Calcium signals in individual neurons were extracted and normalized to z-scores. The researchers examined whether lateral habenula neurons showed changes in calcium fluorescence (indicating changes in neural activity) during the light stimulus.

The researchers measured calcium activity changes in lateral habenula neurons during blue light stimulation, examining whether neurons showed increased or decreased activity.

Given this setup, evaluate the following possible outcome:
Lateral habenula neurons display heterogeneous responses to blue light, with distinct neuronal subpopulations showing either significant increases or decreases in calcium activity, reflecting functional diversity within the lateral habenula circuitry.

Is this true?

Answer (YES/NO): YES